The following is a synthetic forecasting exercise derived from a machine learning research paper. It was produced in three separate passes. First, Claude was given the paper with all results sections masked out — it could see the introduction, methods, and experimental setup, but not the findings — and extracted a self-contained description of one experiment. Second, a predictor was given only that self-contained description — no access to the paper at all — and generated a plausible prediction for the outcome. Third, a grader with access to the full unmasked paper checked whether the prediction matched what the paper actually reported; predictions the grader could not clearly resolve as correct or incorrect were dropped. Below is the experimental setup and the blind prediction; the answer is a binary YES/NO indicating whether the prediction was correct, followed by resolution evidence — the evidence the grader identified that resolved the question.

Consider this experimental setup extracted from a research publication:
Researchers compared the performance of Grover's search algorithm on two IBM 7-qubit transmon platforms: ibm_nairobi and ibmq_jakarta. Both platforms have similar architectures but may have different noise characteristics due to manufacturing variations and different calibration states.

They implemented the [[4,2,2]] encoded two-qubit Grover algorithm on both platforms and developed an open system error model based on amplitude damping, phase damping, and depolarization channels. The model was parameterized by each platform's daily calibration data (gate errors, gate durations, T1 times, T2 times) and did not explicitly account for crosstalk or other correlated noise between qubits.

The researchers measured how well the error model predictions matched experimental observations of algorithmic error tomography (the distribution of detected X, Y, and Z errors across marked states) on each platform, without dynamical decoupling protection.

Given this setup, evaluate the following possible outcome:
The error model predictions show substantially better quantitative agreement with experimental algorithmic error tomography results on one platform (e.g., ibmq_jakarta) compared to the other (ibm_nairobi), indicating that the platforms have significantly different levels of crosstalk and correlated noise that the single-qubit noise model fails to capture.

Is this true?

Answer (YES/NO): NO